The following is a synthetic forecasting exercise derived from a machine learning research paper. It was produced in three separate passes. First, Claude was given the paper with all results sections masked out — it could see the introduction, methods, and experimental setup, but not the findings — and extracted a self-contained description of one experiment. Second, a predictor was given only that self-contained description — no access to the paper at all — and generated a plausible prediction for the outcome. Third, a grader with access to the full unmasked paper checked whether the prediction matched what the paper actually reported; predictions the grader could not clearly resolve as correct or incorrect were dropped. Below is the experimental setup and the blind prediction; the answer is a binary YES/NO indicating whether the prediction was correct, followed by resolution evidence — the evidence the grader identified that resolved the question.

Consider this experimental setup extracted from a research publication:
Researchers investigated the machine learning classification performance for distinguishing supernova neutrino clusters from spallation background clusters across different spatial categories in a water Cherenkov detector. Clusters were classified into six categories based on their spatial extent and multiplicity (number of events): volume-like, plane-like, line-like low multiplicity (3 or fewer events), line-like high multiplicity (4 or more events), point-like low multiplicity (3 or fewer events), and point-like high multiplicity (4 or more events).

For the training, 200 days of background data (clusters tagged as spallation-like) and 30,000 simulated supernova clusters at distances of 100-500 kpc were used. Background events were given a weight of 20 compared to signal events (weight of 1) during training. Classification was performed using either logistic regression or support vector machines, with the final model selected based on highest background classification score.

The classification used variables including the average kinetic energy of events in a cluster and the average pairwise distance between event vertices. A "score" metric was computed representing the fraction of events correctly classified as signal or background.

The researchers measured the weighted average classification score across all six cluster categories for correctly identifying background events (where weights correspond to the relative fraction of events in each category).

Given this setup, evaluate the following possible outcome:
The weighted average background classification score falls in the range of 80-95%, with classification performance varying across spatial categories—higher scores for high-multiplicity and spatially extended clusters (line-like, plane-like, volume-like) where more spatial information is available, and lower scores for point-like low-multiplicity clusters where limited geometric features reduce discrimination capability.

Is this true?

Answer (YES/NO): NO